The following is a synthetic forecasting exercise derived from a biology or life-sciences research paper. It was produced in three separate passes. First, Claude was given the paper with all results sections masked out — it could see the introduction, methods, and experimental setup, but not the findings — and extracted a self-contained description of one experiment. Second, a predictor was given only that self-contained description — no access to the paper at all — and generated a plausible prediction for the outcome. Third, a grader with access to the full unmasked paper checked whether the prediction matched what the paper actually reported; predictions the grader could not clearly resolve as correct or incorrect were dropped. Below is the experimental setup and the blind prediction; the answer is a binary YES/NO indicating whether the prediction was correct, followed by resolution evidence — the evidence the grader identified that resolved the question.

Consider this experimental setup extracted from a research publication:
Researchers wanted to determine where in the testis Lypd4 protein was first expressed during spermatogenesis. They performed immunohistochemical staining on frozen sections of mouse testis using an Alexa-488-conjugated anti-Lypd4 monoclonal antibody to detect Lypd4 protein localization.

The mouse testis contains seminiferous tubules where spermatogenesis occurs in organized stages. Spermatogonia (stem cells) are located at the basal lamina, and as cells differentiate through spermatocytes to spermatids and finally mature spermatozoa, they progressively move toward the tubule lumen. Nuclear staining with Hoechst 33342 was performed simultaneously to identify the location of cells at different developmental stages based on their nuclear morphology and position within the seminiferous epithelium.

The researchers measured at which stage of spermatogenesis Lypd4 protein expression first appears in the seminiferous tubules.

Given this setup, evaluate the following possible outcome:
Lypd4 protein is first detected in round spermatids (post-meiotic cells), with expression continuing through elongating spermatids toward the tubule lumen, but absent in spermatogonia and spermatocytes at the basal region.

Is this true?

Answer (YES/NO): NO